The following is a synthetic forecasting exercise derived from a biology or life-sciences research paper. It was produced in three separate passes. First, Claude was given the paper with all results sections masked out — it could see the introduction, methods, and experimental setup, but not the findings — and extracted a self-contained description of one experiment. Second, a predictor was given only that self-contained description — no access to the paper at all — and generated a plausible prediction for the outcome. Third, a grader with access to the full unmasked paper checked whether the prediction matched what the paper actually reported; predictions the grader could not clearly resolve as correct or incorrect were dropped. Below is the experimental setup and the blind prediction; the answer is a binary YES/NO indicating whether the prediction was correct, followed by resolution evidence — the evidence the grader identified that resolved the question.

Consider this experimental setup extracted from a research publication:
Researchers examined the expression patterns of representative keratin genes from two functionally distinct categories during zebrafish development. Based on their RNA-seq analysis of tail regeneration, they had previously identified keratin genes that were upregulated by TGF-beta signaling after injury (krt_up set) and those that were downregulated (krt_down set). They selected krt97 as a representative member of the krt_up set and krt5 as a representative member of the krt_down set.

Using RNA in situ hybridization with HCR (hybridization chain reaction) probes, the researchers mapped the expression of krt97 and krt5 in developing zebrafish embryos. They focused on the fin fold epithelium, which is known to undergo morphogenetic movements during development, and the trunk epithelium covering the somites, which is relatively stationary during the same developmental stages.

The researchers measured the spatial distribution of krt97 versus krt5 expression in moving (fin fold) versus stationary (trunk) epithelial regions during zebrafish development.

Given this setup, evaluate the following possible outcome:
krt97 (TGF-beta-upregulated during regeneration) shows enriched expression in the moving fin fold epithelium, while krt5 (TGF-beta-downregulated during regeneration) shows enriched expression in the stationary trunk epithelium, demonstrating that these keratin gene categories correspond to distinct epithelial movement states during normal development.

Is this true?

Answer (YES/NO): YES